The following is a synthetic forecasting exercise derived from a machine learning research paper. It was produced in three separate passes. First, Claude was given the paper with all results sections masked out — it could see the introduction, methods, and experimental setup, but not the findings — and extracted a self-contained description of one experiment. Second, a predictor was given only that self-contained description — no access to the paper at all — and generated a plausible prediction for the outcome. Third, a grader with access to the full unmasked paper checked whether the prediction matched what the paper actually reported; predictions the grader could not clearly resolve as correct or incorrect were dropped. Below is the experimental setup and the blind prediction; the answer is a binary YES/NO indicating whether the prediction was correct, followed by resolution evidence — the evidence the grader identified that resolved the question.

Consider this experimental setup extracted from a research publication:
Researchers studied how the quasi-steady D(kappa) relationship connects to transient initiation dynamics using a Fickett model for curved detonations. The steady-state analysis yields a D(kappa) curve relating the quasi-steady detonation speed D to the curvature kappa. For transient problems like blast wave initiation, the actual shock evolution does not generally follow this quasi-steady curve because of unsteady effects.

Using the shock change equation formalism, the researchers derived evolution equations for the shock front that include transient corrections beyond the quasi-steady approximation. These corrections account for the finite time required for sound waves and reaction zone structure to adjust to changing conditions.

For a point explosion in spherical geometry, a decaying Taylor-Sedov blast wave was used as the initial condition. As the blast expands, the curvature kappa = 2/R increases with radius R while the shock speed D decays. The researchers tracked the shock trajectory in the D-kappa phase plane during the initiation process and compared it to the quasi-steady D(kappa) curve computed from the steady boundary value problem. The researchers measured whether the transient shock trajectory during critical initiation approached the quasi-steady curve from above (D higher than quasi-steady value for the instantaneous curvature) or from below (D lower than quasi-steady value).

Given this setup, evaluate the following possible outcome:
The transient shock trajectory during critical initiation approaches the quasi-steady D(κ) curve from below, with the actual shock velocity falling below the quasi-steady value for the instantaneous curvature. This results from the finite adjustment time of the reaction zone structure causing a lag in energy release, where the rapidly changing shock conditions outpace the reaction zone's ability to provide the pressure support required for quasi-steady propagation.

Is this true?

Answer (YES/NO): YES